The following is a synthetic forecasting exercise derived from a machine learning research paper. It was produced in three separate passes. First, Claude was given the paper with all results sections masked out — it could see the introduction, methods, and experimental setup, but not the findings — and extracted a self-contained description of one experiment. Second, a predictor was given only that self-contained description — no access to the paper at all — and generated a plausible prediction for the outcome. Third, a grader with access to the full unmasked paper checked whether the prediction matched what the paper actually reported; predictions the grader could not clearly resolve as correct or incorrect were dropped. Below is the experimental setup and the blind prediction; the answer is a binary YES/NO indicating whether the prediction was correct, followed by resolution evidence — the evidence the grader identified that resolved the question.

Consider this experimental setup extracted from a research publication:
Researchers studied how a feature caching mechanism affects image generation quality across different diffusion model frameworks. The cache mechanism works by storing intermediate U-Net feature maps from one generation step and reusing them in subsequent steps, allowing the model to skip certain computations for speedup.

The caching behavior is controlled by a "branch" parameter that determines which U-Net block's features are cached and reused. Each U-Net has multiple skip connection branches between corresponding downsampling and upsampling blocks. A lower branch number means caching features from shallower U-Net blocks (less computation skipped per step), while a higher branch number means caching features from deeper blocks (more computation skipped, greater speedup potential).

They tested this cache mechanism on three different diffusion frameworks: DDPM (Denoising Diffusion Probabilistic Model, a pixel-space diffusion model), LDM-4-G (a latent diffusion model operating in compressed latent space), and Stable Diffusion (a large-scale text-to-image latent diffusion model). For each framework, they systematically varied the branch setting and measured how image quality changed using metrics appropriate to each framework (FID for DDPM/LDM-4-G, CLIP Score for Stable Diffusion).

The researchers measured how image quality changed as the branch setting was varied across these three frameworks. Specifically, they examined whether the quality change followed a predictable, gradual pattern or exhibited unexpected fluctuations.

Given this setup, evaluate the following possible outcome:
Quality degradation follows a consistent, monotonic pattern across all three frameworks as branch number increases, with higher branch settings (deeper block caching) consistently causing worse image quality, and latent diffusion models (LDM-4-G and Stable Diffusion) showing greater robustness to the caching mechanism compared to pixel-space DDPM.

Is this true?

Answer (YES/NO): NO